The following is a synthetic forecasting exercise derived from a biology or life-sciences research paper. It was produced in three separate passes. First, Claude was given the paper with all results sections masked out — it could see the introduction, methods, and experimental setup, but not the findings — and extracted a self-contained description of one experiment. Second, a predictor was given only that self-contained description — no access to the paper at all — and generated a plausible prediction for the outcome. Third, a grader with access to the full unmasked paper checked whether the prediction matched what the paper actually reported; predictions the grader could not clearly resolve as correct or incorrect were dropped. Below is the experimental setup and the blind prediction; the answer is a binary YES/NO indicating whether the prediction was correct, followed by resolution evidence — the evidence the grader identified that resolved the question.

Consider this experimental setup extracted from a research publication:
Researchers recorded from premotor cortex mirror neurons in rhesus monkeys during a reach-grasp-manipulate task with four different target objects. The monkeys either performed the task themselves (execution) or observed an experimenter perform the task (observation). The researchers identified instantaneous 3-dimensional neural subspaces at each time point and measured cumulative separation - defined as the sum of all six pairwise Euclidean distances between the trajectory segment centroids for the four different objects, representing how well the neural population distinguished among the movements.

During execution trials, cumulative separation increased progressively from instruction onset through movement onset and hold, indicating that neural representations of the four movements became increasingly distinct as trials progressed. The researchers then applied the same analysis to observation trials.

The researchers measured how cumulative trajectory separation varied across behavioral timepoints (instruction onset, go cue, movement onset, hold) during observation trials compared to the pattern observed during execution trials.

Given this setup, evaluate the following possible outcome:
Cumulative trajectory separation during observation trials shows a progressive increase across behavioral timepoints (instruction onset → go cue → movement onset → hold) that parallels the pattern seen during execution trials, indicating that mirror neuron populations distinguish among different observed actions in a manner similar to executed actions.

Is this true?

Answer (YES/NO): NO